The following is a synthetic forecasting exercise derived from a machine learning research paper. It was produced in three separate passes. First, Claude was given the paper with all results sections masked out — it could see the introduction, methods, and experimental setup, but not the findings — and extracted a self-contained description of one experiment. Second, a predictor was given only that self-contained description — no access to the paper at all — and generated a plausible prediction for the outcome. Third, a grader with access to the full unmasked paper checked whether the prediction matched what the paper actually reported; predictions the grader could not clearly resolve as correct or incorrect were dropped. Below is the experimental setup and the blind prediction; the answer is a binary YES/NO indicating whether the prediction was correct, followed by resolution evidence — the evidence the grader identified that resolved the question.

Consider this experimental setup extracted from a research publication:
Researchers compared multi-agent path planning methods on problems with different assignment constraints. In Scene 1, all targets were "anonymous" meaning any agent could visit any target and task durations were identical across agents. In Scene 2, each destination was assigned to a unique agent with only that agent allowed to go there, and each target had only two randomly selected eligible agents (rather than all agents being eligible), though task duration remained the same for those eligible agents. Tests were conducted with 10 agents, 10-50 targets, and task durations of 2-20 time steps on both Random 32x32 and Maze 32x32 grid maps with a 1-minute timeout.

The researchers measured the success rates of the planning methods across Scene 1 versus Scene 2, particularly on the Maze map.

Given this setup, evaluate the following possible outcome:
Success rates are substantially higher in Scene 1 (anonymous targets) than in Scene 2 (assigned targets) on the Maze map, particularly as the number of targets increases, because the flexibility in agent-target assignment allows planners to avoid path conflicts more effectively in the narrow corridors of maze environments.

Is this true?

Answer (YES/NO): YES